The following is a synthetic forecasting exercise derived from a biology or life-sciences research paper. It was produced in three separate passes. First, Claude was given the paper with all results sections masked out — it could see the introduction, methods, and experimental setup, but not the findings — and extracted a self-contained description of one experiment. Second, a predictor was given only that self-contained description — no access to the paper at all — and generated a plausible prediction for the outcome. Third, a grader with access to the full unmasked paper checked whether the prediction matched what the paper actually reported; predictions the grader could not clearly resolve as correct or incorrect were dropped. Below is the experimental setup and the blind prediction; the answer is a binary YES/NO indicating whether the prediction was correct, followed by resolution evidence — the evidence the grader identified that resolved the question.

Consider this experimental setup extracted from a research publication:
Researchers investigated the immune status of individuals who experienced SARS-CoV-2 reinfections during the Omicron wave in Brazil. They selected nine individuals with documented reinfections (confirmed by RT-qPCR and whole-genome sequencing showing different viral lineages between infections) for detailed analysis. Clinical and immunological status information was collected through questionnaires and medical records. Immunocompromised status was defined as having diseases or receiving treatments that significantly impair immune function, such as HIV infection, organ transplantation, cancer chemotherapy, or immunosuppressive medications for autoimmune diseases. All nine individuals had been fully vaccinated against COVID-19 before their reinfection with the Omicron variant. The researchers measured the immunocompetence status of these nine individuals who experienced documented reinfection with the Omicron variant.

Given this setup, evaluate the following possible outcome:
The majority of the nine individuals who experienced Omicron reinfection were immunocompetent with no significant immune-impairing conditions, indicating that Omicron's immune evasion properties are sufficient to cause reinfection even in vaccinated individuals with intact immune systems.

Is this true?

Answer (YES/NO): YES